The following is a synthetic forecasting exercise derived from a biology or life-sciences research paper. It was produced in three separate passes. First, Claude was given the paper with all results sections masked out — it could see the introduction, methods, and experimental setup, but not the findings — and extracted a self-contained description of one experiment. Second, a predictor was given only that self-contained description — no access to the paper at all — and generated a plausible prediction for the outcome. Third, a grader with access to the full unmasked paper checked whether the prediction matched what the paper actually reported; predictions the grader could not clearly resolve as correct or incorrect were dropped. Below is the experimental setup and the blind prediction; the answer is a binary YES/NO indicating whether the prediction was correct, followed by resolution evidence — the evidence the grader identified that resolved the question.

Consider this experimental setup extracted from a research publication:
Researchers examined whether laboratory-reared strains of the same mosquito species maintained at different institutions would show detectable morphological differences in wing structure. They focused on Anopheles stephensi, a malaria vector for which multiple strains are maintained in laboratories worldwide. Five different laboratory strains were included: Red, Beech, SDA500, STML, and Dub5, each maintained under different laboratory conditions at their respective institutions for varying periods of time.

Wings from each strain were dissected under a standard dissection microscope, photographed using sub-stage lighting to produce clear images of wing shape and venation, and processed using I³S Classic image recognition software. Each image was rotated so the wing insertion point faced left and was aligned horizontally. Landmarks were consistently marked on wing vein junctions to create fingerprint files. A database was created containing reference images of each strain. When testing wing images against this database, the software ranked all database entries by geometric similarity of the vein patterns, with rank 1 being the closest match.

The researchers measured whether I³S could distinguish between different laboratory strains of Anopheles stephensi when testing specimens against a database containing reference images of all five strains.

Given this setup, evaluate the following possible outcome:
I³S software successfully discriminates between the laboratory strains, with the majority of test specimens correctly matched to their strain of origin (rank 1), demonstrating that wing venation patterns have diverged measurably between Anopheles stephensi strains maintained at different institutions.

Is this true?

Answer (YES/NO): NO